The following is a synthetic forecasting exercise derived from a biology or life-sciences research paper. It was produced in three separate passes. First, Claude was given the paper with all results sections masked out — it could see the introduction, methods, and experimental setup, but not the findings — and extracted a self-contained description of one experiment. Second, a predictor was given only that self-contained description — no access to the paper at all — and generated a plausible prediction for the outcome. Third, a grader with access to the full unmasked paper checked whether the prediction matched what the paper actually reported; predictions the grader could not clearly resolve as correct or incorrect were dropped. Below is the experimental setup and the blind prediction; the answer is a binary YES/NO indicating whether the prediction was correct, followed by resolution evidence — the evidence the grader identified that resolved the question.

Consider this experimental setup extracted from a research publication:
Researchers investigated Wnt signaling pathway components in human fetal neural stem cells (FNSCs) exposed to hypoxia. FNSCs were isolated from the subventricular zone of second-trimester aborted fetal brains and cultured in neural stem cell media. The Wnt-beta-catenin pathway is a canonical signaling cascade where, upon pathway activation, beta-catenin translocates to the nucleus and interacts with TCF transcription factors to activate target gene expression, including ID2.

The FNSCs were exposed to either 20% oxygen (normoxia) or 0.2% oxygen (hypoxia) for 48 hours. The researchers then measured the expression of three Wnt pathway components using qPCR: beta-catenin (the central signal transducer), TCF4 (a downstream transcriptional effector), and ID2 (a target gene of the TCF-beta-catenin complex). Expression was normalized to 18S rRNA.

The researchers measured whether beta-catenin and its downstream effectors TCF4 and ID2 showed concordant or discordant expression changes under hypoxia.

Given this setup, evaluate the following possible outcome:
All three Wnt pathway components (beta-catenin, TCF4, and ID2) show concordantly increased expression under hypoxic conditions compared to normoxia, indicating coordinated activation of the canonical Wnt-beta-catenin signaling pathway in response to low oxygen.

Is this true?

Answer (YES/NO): NO